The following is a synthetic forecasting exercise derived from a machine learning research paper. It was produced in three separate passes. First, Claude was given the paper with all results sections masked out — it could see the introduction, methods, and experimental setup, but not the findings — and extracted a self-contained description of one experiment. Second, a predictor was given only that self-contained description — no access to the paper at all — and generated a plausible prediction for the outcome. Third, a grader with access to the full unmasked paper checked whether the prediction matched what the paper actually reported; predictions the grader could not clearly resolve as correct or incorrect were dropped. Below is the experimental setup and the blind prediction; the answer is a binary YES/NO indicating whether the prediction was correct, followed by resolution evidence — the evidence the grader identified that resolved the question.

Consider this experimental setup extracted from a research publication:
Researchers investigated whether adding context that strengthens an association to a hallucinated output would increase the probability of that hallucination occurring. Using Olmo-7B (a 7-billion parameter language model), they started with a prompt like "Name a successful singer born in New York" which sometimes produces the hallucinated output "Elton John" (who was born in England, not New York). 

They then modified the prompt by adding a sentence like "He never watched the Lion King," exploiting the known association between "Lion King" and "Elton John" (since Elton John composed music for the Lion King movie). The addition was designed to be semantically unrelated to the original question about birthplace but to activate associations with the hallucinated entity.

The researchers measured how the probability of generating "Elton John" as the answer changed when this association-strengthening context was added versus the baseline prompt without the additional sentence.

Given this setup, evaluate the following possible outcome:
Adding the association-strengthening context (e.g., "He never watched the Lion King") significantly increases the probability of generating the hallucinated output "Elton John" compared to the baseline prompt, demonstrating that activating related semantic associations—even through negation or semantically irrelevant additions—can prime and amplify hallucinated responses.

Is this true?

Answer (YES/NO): YES